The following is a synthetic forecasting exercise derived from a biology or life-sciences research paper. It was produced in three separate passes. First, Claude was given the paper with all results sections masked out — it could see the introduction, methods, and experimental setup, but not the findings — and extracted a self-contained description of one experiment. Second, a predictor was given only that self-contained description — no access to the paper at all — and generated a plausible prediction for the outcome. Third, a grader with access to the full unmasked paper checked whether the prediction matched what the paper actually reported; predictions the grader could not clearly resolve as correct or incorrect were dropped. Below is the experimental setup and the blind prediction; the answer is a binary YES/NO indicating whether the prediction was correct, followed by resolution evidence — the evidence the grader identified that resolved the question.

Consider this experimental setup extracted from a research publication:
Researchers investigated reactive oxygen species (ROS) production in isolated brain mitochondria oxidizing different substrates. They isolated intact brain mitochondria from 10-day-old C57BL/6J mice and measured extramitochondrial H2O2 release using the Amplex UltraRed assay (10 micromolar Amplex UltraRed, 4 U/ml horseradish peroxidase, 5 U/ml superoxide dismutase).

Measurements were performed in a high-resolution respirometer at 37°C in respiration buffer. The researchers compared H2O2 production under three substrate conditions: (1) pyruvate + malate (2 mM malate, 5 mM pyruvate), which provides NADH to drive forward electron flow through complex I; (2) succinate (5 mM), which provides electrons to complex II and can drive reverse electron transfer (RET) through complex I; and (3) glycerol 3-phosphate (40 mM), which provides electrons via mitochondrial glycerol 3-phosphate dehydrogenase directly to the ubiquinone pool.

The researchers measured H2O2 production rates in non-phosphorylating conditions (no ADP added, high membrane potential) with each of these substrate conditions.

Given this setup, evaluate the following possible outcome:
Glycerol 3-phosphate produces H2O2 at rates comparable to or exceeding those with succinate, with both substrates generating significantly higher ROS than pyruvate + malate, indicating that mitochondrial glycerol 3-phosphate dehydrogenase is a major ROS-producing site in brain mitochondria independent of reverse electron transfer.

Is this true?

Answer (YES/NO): NO